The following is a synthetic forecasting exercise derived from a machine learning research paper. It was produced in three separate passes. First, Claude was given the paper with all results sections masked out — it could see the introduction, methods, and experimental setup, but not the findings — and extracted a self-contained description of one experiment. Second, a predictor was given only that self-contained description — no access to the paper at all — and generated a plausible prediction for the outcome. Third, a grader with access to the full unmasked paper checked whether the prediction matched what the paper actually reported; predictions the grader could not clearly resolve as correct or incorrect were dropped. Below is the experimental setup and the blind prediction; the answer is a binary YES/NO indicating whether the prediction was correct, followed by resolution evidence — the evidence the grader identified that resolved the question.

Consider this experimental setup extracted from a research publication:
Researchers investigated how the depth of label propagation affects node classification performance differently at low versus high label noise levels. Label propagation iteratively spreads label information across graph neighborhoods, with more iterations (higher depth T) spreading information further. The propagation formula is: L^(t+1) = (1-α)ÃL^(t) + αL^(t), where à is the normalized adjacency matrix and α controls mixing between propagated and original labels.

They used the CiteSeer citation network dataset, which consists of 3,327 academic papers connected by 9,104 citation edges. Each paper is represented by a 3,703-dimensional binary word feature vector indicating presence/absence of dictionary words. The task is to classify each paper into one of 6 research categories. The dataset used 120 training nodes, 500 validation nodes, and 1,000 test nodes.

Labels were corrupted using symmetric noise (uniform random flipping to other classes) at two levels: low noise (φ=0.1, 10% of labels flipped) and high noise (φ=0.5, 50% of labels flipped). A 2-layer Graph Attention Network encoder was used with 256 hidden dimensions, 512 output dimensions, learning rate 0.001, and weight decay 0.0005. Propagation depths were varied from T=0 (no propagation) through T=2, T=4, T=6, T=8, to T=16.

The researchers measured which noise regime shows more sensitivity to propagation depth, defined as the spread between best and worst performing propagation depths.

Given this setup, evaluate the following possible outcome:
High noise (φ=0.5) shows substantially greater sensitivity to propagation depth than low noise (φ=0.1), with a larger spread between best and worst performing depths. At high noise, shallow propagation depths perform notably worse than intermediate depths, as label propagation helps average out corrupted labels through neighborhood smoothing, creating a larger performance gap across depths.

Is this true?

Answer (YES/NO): YES